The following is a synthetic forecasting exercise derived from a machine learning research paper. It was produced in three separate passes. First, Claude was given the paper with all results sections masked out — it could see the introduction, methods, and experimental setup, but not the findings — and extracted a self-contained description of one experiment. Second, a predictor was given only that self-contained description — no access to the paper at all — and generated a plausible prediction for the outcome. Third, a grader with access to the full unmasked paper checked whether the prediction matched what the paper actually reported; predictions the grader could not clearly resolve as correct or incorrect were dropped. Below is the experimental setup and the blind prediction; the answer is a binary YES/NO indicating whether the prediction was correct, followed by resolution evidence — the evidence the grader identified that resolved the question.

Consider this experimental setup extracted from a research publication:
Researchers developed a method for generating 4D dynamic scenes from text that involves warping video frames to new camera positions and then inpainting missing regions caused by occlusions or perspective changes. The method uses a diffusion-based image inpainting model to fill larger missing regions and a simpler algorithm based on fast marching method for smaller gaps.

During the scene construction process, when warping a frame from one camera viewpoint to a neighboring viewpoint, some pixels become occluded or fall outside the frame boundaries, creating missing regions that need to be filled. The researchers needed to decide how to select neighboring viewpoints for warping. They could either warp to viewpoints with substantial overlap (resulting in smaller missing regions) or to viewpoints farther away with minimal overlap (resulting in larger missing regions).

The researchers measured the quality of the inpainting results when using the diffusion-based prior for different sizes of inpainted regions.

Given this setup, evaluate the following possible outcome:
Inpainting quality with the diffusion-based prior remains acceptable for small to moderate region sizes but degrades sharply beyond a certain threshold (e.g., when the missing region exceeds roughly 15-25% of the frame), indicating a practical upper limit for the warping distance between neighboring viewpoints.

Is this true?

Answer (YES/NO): NO